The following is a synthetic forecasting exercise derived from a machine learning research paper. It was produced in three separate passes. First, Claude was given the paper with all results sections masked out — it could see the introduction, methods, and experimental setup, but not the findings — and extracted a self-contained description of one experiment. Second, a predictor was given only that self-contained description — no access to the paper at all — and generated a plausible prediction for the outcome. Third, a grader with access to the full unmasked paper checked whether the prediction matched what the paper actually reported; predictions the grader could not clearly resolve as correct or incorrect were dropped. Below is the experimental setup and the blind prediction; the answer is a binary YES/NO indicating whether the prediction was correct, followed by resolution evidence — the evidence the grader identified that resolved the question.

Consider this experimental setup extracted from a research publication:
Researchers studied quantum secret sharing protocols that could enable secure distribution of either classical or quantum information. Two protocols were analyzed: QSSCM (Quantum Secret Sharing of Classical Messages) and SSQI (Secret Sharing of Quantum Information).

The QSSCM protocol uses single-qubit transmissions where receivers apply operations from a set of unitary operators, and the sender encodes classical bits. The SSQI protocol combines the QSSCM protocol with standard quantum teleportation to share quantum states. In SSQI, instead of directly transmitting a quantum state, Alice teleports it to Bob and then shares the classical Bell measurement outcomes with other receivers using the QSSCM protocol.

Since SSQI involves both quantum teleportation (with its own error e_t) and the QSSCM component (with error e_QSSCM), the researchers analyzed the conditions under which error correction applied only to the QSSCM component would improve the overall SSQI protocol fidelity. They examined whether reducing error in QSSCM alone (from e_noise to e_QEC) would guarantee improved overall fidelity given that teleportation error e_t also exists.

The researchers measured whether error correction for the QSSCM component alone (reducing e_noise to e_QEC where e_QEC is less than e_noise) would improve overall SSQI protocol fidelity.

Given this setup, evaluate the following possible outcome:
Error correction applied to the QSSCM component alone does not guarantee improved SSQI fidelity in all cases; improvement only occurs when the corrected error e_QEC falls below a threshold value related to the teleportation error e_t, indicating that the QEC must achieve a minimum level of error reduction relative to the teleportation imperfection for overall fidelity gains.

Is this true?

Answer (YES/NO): NO